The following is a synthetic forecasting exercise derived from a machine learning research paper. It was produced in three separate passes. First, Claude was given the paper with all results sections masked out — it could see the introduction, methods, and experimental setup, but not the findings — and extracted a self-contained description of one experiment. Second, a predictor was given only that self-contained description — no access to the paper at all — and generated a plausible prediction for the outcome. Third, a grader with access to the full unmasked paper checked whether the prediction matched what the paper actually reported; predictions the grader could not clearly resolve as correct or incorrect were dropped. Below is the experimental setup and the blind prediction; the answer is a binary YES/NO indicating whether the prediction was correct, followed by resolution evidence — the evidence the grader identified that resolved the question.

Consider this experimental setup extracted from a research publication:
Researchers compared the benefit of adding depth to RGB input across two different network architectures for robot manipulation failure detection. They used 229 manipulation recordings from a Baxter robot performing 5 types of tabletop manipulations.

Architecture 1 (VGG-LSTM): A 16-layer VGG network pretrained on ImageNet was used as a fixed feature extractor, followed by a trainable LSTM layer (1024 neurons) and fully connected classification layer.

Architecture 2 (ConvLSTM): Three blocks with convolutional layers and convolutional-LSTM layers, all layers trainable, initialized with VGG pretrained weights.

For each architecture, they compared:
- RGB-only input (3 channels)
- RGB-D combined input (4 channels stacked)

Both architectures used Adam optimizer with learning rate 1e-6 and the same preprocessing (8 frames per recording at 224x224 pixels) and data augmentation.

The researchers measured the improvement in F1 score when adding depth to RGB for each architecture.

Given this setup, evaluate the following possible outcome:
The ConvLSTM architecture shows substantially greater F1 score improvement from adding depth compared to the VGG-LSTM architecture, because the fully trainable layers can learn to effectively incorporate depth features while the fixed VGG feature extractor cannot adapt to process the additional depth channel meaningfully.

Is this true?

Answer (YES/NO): YES